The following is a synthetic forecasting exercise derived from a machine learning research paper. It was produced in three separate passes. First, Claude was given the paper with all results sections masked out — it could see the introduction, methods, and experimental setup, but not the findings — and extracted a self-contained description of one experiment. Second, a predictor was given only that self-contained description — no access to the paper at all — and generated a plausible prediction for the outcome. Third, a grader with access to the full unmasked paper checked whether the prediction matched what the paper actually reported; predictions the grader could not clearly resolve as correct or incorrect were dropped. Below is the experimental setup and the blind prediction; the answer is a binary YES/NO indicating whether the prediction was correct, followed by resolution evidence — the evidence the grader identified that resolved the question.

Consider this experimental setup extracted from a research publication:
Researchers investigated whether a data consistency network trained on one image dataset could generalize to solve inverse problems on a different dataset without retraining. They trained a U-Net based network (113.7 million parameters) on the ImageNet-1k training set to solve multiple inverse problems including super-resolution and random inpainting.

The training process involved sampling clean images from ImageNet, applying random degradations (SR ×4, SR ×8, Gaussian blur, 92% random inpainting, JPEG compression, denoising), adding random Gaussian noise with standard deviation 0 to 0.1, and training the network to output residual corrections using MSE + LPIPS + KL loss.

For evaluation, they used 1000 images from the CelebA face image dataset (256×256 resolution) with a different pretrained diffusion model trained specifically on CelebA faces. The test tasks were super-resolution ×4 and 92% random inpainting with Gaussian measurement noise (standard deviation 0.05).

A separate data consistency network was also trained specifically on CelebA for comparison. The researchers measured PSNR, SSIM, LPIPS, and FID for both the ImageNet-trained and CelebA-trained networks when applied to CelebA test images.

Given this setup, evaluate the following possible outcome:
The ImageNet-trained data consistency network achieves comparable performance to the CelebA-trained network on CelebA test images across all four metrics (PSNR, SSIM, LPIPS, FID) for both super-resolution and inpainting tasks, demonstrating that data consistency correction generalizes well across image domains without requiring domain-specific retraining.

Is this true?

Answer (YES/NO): YES